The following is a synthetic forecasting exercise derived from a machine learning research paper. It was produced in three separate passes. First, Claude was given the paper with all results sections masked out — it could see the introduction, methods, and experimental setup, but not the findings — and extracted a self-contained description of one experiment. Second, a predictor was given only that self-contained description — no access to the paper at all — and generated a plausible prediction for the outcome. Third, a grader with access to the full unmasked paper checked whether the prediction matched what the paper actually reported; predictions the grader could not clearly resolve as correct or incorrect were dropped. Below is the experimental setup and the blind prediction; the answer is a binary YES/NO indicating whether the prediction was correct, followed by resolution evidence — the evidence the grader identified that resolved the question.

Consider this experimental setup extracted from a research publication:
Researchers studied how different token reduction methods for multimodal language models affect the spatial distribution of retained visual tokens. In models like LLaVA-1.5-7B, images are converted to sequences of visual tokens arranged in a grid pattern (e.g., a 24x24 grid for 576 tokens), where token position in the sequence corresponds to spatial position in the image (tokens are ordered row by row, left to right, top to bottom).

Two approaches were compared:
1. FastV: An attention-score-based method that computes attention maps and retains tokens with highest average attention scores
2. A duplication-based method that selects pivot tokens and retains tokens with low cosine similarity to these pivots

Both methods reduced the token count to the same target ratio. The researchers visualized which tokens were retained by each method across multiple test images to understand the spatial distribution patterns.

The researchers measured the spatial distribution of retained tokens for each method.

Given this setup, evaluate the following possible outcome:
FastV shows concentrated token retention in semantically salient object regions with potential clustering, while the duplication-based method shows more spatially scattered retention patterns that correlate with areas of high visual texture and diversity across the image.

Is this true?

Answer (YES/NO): NO